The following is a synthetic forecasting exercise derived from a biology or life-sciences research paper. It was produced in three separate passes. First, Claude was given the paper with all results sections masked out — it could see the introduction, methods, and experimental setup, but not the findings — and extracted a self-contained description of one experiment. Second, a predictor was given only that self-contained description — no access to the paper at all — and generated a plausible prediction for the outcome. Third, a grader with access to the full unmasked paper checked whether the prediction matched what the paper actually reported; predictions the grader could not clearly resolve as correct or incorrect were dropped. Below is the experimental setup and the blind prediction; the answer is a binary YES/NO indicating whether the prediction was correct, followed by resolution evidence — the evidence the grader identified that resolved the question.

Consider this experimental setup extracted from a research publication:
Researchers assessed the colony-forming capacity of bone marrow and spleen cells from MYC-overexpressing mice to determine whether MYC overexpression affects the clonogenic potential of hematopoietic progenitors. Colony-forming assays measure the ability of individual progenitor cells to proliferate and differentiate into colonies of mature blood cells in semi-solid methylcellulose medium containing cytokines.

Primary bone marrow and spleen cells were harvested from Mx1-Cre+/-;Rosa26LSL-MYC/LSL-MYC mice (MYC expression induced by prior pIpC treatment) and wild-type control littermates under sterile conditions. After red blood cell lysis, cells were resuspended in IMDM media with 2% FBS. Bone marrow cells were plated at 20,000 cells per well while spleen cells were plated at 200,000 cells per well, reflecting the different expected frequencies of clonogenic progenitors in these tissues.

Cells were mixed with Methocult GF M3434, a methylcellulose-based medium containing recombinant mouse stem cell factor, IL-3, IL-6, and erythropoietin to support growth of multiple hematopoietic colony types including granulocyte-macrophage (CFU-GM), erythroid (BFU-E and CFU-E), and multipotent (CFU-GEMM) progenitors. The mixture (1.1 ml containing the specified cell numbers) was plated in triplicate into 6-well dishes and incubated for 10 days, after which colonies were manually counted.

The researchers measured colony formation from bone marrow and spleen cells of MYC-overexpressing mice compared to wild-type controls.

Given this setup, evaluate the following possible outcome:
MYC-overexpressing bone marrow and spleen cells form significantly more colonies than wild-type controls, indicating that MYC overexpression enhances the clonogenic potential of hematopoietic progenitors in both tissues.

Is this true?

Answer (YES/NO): YES